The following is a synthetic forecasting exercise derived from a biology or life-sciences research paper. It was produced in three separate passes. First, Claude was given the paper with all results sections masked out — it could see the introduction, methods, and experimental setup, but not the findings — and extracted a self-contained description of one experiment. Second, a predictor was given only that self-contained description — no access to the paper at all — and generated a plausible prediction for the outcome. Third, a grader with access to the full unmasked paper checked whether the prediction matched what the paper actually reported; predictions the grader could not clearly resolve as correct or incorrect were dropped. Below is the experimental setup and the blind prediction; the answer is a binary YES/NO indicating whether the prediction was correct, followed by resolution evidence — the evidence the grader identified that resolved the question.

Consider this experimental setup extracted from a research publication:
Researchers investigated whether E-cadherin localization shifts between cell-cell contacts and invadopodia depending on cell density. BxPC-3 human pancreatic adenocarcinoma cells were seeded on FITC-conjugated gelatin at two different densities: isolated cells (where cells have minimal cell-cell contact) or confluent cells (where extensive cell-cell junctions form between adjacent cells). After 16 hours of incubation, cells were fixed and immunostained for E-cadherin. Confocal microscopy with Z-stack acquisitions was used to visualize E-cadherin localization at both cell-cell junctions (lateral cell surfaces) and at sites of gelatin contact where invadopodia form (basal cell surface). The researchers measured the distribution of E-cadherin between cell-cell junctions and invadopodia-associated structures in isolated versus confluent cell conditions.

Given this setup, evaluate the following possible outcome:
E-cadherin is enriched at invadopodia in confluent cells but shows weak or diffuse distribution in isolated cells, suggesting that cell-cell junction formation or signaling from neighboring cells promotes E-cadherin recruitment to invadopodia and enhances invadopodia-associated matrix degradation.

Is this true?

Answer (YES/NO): NO